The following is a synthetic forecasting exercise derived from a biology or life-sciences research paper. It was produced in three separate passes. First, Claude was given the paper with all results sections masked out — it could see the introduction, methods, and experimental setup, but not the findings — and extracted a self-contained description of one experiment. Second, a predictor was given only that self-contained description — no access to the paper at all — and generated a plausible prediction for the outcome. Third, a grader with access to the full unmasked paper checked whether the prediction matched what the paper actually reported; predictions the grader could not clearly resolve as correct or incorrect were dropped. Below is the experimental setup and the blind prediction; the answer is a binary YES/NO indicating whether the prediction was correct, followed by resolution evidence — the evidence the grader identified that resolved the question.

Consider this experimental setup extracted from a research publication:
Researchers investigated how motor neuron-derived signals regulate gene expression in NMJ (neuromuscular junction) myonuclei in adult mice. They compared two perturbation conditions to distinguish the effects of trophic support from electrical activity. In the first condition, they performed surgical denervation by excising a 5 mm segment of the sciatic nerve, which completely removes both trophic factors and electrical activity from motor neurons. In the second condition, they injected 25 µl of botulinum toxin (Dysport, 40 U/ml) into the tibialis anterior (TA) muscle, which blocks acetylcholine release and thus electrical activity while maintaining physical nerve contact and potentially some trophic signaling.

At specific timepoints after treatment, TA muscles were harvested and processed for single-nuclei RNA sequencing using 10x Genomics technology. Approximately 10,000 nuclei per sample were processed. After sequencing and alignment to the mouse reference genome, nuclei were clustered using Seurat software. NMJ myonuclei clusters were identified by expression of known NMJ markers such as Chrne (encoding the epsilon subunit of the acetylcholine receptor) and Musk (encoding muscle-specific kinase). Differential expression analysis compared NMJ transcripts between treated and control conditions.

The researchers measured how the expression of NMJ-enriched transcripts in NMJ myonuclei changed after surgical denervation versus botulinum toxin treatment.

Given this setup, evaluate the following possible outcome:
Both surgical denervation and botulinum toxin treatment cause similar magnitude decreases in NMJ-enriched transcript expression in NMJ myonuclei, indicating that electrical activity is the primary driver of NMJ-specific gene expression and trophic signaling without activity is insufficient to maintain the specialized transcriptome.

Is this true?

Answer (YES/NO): NO